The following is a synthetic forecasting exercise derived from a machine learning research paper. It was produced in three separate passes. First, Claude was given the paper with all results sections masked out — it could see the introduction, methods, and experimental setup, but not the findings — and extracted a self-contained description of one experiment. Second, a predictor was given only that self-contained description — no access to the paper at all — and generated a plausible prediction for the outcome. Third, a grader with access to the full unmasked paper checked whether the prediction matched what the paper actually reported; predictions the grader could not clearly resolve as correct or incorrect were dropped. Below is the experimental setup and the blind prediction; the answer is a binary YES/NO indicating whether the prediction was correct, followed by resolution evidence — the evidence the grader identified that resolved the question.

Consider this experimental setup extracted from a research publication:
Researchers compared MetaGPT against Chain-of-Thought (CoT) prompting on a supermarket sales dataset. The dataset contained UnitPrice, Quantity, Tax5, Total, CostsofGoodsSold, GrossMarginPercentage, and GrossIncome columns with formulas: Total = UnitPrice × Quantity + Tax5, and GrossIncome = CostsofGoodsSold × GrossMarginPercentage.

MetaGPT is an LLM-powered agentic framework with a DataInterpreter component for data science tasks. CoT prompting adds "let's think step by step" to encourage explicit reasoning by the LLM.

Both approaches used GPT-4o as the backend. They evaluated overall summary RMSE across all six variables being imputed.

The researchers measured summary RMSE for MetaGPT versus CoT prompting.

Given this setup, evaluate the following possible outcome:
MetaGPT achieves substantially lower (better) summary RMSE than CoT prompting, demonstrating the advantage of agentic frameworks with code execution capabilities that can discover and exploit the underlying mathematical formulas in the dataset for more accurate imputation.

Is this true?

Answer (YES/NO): NO